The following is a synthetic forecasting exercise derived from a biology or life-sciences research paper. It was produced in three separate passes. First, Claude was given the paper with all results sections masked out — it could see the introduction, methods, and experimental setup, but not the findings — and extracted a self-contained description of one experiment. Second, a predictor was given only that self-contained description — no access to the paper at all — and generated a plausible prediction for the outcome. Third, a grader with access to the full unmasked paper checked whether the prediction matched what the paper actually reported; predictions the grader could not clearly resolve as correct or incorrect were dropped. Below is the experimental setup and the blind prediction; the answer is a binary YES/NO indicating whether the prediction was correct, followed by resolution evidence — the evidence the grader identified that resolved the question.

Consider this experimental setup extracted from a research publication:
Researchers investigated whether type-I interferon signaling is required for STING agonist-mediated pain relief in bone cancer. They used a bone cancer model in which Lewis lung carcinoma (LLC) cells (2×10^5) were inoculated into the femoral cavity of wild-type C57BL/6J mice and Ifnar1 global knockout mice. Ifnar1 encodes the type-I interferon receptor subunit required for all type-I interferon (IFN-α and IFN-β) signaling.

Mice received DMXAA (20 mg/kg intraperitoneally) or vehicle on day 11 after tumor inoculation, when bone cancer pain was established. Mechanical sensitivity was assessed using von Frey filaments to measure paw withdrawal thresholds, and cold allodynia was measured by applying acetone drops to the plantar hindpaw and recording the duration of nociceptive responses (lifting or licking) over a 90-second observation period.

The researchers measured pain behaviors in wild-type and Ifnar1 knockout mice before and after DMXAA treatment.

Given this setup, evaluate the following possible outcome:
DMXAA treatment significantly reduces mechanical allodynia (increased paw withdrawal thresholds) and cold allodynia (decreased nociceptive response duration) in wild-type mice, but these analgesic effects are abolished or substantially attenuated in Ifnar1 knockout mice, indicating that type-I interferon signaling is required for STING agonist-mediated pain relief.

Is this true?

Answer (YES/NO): YES